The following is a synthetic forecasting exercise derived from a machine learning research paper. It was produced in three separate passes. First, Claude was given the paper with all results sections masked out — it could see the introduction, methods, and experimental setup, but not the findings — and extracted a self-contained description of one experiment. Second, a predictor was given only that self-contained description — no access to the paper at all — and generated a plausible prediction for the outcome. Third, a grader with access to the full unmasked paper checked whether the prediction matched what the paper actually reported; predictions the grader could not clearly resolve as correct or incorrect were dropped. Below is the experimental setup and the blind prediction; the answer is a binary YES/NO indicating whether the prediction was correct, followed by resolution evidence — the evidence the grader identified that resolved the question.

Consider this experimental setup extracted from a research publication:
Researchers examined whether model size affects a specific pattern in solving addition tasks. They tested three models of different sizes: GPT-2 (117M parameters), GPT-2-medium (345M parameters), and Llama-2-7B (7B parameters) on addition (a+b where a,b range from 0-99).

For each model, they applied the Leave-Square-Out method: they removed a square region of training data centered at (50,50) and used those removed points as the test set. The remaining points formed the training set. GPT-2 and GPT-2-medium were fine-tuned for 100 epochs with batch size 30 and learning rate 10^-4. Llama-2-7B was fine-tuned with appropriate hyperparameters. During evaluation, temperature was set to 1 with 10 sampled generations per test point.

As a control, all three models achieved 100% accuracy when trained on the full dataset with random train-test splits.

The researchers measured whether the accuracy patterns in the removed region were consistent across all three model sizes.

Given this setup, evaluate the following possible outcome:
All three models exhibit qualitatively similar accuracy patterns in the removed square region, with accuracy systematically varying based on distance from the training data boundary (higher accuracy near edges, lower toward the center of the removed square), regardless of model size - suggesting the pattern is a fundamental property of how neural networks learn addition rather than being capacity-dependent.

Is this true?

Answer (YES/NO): YES